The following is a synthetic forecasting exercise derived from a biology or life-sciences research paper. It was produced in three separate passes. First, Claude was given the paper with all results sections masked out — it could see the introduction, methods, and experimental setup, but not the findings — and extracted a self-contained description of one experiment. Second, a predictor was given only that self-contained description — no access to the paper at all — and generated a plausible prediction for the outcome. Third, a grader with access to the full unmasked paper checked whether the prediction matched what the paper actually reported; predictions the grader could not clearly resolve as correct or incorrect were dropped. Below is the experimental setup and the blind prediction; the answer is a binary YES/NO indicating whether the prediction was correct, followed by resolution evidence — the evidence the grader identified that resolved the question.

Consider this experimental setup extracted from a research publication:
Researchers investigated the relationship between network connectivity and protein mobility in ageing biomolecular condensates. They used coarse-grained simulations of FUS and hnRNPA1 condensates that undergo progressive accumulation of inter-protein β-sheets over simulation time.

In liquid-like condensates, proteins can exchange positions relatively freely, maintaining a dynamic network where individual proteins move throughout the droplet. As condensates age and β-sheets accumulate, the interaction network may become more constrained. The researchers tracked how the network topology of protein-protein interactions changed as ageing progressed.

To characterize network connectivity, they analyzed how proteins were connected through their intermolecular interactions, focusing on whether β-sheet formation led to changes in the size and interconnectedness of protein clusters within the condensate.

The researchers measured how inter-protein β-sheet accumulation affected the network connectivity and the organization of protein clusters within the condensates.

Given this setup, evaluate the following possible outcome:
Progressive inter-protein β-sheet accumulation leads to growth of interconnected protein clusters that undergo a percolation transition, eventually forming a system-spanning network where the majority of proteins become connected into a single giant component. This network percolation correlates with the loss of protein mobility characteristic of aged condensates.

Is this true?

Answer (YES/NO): YES